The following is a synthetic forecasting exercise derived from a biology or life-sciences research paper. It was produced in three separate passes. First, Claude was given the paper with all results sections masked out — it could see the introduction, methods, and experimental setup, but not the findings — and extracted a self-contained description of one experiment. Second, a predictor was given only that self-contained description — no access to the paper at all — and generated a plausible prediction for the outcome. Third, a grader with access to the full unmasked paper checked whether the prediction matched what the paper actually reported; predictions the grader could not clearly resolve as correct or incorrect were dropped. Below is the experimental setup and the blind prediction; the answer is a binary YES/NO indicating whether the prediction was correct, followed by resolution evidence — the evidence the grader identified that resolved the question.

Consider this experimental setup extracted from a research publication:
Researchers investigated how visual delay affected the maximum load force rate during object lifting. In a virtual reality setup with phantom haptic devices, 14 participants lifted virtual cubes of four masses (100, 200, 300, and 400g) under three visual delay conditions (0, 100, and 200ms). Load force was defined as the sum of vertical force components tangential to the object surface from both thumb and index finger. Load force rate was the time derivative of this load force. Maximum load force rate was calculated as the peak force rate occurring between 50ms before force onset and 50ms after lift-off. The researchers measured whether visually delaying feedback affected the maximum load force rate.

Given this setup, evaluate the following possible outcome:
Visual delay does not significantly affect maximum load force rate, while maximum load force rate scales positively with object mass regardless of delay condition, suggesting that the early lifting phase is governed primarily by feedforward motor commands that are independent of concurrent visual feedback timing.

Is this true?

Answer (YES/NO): NO